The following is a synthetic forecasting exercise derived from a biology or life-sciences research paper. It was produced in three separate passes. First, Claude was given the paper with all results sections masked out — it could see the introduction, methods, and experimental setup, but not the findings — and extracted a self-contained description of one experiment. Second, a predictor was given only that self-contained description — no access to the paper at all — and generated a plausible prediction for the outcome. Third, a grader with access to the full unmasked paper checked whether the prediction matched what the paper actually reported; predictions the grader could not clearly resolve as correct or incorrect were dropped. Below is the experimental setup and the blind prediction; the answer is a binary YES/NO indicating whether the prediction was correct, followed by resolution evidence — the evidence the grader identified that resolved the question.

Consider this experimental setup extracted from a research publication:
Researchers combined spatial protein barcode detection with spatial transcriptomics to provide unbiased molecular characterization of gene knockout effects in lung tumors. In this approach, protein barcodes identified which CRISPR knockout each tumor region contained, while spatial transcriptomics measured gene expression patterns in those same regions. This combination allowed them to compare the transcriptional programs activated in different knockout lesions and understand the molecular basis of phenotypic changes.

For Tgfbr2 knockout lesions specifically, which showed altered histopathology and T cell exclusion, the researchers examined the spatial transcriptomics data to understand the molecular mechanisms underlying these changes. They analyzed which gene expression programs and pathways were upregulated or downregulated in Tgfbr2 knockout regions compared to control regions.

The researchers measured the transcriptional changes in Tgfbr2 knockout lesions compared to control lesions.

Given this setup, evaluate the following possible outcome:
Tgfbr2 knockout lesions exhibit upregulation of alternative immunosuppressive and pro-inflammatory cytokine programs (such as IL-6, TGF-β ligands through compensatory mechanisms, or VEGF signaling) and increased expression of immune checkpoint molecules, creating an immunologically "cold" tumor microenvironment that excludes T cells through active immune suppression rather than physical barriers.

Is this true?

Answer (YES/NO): NO